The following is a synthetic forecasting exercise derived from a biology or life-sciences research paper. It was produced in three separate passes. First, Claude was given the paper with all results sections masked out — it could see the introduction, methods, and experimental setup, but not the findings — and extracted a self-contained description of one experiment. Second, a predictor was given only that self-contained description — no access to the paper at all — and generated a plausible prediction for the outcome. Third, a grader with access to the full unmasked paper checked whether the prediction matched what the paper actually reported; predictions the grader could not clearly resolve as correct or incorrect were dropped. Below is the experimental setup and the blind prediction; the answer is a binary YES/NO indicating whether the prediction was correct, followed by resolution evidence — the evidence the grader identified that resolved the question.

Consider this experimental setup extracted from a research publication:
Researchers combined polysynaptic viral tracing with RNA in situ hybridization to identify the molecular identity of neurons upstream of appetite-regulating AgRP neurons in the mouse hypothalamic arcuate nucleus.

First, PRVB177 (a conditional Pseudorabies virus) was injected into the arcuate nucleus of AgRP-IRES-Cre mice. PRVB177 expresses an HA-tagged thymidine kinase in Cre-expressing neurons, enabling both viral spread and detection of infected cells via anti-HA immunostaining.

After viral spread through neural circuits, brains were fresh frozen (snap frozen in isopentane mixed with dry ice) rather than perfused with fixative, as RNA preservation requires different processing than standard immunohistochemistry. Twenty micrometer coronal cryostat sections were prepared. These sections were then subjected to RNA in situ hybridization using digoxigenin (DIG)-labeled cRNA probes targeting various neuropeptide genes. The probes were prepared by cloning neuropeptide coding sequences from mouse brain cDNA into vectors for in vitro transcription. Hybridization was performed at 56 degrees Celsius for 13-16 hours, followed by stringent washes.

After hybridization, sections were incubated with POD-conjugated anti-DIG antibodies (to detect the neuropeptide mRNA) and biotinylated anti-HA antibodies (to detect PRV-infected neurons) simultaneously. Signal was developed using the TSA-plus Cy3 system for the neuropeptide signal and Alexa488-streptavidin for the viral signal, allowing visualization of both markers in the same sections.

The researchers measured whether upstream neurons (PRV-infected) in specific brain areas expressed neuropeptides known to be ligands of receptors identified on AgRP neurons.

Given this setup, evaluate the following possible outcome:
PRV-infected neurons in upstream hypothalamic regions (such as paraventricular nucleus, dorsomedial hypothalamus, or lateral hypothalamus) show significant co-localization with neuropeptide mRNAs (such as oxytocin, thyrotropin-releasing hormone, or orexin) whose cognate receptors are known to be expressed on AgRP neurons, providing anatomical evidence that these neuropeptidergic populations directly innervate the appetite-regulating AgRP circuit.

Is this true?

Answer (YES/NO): NO